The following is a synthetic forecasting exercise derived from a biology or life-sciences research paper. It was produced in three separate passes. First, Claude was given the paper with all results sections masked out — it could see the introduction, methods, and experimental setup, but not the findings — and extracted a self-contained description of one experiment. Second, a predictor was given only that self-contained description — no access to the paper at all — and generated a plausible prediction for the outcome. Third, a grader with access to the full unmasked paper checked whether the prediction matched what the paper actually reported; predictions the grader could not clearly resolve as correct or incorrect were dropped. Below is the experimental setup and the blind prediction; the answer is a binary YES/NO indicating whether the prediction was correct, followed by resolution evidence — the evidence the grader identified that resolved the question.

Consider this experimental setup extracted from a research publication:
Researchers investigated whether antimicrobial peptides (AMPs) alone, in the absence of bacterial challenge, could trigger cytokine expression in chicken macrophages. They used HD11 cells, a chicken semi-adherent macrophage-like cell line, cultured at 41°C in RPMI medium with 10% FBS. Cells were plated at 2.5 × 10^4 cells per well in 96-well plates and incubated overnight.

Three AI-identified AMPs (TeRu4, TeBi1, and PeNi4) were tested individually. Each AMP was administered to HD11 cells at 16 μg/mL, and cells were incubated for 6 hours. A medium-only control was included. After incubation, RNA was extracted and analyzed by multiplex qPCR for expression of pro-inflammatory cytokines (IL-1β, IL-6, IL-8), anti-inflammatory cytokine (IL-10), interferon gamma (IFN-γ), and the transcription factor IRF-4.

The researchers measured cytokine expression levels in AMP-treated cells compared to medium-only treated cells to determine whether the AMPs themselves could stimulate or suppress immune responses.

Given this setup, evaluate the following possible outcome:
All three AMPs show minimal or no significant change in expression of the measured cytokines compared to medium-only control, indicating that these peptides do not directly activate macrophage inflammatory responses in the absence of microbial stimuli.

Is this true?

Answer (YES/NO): NO